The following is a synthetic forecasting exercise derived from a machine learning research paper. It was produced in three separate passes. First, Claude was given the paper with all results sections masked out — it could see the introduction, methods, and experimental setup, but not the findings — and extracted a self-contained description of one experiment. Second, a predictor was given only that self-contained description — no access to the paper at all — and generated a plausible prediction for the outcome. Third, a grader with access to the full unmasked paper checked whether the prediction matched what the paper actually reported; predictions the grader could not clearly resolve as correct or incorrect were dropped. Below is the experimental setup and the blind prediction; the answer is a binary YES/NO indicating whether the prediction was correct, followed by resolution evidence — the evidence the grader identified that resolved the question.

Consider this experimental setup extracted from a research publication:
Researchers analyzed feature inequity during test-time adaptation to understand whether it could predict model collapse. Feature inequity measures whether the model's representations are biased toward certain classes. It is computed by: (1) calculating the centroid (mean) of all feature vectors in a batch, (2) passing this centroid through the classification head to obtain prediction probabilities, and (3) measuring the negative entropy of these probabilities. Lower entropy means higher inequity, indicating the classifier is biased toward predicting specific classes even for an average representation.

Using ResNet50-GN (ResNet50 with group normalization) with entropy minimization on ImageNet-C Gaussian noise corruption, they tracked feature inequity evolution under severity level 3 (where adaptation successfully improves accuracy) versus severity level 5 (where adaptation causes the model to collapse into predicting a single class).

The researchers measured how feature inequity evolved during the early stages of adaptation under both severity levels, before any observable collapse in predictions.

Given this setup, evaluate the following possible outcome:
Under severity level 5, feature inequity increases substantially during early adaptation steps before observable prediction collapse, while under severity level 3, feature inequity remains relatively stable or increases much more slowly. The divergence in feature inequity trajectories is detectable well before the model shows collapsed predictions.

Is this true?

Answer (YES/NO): YES